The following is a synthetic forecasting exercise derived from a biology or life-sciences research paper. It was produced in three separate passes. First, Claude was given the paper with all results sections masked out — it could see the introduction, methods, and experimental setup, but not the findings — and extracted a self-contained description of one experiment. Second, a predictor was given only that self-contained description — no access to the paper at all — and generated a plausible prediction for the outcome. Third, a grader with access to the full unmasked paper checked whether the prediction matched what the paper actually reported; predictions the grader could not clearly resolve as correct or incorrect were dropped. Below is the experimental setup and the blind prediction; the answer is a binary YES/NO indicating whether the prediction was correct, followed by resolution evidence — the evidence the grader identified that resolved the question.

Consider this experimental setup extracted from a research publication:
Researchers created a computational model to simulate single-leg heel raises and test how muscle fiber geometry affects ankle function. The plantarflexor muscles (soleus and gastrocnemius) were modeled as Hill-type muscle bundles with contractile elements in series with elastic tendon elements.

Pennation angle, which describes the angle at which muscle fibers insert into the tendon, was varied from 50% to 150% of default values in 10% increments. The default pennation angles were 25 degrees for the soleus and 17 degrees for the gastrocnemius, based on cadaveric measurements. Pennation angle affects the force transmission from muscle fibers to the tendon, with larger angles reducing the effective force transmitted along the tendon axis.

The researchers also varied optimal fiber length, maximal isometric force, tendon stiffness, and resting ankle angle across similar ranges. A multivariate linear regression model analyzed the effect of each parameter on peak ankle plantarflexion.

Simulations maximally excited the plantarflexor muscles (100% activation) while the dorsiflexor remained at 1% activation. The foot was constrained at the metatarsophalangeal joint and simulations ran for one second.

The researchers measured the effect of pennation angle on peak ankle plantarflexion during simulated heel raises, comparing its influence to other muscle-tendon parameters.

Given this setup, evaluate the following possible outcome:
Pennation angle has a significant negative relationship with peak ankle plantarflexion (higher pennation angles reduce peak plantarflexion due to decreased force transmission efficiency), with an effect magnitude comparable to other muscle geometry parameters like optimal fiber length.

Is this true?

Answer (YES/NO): NO